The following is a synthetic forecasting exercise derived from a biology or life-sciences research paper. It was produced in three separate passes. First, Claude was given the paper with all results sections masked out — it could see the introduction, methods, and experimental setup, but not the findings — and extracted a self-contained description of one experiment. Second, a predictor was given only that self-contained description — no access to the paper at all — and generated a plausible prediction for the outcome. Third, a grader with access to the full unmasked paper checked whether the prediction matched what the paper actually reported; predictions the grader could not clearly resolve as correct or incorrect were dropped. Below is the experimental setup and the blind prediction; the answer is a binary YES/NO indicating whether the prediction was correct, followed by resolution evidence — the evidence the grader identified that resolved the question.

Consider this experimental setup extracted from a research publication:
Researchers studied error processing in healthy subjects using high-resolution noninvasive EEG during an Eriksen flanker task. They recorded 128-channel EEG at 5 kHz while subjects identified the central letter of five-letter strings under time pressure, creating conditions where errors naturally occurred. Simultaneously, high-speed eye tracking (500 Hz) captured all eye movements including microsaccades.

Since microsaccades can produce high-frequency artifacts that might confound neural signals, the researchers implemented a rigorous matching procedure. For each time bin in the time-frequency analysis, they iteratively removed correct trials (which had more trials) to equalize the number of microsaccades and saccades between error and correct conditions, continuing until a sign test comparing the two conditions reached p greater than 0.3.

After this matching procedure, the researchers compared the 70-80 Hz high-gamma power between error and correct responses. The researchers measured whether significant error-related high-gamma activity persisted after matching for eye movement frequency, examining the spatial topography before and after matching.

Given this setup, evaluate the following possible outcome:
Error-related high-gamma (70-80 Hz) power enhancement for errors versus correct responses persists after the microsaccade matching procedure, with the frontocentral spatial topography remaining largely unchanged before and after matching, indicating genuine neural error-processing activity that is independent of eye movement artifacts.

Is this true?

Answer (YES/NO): YES